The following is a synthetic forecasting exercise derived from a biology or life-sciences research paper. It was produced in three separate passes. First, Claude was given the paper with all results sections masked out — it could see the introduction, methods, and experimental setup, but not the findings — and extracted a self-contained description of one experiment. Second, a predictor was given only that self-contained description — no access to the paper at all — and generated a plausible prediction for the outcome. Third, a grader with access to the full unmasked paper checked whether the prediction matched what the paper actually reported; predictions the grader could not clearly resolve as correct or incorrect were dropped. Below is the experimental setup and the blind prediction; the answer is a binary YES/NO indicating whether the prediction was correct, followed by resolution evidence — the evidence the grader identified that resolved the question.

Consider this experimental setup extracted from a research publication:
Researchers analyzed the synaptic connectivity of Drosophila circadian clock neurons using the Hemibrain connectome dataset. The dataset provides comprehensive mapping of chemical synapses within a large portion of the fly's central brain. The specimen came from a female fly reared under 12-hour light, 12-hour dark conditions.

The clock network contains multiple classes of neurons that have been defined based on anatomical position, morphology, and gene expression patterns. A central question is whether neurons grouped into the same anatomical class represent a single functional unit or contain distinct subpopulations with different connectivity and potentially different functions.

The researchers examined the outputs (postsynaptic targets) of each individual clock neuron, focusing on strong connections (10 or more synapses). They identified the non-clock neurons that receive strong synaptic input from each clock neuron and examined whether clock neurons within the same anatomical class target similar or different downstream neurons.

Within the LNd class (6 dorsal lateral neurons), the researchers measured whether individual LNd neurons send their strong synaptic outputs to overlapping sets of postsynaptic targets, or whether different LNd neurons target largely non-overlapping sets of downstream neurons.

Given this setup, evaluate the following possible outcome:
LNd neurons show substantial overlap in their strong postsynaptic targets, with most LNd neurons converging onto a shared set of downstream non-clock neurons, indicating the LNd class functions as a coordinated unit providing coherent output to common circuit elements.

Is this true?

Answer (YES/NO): NO